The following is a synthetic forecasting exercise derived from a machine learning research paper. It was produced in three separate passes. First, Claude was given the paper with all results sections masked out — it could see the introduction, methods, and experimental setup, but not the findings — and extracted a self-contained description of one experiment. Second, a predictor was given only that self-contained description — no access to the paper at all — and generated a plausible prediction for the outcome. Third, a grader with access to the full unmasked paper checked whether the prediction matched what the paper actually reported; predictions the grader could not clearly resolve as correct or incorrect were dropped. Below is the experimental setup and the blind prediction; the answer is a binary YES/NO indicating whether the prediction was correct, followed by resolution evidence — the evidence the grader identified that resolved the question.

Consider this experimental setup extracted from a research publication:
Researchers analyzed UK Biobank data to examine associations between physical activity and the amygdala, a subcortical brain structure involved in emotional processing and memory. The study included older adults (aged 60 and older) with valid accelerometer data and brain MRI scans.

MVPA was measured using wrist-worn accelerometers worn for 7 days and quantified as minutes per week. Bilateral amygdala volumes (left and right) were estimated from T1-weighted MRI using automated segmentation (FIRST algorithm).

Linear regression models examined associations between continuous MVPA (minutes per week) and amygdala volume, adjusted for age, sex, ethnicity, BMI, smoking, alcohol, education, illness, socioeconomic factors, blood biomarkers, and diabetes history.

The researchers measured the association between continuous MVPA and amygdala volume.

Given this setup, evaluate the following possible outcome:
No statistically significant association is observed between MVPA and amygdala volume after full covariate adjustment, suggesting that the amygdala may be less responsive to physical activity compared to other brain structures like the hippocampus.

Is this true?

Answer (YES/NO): NO